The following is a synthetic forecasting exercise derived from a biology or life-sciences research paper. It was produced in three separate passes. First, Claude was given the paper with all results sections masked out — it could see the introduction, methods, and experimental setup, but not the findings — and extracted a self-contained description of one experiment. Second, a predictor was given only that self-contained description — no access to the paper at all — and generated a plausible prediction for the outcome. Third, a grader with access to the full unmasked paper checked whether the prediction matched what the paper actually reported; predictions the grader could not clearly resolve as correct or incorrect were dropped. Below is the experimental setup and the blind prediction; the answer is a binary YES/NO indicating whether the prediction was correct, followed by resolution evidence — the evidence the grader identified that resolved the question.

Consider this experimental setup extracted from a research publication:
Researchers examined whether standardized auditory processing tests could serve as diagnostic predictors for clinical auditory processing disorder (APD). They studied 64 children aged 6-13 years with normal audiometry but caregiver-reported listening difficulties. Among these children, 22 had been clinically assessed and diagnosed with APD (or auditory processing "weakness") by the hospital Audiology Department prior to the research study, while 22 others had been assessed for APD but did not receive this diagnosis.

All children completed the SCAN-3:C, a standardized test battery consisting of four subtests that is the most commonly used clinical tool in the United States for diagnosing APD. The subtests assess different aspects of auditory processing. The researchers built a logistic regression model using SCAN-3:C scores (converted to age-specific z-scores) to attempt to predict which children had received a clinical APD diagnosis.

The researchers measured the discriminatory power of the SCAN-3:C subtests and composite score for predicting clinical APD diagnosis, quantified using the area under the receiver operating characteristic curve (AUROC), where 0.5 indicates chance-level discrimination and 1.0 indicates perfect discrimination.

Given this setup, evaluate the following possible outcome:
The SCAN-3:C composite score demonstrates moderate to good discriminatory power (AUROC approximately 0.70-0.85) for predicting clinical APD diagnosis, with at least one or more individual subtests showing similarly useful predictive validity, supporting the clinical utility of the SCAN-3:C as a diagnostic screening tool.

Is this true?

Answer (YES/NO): NO